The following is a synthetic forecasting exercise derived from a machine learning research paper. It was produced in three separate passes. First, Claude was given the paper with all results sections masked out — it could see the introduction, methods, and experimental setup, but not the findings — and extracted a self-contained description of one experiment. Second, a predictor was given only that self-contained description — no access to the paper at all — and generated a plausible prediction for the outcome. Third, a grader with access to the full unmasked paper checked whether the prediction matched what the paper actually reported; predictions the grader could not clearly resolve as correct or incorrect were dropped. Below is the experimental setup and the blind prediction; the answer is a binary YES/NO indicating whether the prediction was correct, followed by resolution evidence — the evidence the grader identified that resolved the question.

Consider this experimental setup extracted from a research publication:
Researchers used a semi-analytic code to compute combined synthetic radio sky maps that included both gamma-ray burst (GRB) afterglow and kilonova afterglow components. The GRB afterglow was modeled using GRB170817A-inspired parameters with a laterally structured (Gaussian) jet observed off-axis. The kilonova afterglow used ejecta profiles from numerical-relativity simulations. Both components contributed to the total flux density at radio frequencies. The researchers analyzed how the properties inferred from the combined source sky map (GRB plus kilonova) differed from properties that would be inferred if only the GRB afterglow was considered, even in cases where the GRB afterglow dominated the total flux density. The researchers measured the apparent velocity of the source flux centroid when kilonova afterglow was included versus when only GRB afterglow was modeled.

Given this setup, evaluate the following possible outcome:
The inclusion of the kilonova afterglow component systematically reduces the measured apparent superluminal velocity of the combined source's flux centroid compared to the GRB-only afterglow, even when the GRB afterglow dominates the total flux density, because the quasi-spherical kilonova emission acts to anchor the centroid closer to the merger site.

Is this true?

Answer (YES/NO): YES